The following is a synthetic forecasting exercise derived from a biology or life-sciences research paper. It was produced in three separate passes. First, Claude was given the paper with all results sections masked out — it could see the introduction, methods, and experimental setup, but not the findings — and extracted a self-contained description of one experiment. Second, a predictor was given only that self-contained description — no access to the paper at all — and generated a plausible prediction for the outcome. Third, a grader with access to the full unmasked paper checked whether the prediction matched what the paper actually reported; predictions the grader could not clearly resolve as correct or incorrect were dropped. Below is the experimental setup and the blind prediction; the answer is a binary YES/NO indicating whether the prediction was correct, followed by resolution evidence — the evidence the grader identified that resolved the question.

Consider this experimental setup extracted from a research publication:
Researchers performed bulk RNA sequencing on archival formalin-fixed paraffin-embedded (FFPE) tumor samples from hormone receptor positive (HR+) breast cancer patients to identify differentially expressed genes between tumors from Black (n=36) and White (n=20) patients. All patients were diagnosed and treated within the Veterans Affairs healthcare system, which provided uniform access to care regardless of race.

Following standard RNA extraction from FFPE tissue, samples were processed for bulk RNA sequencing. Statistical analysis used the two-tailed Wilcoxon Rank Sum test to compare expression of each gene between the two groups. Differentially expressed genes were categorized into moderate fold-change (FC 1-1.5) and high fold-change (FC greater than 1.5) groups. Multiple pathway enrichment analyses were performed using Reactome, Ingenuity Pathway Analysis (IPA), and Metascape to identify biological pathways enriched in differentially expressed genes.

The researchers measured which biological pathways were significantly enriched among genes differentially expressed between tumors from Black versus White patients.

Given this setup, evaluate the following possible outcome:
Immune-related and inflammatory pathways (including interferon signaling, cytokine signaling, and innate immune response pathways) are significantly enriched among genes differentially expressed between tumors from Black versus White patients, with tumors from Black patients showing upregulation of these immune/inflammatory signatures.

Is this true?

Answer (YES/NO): YES